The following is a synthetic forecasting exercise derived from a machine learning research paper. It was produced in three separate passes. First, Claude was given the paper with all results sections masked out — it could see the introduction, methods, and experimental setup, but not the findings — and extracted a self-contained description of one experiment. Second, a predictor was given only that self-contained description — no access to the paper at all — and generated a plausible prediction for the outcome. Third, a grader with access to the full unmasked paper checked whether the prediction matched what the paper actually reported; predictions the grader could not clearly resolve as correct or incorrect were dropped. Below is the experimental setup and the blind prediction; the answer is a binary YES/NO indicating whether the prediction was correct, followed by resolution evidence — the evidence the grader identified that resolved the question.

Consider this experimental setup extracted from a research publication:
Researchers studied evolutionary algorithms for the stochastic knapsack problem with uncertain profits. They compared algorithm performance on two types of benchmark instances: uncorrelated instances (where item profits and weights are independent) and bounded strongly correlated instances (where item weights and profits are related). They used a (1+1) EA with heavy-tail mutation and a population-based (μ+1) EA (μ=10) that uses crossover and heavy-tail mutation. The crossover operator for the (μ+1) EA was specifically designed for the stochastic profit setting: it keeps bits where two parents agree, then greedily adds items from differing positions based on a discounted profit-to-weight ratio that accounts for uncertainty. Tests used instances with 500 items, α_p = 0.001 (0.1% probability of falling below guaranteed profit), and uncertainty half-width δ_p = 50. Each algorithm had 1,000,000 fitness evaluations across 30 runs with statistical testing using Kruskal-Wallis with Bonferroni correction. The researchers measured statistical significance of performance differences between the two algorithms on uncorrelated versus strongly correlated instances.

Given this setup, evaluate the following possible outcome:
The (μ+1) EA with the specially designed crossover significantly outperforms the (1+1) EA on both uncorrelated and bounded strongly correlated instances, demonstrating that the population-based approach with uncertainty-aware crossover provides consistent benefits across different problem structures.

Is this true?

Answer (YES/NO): NO